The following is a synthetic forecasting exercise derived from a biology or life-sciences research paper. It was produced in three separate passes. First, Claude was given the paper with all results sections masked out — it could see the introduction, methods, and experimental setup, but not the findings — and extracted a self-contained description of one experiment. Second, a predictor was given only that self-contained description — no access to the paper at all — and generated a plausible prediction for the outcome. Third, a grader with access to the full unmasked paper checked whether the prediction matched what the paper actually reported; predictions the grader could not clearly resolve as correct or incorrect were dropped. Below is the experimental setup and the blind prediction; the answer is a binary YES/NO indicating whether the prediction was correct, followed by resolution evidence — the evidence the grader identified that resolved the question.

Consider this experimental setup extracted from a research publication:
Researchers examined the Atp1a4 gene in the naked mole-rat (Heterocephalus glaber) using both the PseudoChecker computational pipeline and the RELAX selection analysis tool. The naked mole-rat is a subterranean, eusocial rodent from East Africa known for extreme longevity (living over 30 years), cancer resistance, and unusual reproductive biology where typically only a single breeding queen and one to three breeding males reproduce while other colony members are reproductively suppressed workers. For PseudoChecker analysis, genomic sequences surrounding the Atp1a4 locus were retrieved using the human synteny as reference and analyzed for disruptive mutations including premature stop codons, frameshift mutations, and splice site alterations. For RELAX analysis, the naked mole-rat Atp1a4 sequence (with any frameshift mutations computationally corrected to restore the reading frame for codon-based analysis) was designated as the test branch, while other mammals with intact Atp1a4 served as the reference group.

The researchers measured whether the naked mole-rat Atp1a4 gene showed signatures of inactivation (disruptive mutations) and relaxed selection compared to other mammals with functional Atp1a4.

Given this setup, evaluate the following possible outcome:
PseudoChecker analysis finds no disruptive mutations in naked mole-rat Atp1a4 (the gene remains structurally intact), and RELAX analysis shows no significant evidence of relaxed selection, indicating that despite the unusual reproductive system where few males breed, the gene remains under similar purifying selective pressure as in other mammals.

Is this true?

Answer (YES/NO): NO